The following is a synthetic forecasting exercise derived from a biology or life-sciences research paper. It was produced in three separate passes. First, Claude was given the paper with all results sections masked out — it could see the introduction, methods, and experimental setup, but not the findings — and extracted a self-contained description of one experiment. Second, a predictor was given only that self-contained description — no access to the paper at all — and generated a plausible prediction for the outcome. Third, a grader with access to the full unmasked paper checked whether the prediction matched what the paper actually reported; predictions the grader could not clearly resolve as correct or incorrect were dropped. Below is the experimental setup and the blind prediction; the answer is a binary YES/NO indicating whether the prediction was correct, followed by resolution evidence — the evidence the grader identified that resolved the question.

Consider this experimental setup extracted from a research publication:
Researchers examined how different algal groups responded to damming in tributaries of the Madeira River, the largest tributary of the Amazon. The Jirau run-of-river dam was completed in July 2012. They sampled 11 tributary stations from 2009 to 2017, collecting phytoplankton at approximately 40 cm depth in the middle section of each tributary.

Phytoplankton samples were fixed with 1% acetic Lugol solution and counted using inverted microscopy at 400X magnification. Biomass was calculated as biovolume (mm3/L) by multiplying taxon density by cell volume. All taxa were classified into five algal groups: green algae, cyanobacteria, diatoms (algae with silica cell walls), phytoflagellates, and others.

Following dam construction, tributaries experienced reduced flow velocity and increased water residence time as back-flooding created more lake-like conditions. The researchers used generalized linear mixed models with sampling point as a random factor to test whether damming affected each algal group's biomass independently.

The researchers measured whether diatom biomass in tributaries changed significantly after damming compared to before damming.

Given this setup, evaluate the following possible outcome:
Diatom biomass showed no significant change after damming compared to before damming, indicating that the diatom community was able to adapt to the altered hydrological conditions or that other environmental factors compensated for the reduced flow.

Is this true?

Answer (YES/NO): YES